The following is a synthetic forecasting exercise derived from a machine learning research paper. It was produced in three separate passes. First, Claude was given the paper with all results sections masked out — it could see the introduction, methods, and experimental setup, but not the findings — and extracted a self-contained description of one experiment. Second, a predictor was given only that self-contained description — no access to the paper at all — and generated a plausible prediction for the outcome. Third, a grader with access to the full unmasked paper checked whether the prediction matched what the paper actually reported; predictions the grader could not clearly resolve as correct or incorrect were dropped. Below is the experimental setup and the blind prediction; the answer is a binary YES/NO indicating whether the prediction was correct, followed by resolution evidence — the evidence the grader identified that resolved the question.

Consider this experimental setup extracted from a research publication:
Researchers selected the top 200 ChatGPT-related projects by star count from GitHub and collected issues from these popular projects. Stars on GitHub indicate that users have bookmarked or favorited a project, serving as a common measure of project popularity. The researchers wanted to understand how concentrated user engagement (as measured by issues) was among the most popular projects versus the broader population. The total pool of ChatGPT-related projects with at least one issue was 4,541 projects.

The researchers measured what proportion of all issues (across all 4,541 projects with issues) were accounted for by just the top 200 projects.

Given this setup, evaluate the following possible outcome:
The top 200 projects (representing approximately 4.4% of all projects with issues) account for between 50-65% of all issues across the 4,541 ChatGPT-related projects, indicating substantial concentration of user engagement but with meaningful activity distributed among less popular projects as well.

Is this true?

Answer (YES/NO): YES